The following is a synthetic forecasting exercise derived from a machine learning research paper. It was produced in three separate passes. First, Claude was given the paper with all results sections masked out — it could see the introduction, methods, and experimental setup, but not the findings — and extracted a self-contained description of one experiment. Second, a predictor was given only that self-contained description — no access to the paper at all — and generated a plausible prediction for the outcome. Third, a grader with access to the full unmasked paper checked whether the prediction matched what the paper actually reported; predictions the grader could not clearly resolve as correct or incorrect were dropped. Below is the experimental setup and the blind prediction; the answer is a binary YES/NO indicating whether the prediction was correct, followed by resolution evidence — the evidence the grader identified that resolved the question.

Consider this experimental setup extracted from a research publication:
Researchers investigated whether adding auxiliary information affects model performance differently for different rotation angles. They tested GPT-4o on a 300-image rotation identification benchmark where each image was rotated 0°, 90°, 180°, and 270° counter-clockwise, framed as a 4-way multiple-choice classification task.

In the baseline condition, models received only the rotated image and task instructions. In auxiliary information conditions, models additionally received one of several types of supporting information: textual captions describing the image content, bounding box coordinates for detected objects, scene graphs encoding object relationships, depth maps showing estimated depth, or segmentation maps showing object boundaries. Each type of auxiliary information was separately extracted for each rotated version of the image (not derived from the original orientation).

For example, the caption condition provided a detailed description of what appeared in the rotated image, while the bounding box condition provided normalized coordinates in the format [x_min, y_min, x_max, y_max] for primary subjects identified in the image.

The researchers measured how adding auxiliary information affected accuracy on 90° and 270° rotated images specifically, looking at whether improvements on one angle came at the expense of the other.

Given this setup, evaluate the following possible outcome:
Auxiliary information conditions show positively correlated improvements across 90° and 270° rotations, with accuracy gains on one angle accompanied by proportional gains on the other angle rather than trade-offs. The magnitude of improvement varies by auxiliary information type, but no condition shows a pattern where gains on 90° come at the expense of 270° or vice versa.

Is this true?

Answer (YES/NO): NO